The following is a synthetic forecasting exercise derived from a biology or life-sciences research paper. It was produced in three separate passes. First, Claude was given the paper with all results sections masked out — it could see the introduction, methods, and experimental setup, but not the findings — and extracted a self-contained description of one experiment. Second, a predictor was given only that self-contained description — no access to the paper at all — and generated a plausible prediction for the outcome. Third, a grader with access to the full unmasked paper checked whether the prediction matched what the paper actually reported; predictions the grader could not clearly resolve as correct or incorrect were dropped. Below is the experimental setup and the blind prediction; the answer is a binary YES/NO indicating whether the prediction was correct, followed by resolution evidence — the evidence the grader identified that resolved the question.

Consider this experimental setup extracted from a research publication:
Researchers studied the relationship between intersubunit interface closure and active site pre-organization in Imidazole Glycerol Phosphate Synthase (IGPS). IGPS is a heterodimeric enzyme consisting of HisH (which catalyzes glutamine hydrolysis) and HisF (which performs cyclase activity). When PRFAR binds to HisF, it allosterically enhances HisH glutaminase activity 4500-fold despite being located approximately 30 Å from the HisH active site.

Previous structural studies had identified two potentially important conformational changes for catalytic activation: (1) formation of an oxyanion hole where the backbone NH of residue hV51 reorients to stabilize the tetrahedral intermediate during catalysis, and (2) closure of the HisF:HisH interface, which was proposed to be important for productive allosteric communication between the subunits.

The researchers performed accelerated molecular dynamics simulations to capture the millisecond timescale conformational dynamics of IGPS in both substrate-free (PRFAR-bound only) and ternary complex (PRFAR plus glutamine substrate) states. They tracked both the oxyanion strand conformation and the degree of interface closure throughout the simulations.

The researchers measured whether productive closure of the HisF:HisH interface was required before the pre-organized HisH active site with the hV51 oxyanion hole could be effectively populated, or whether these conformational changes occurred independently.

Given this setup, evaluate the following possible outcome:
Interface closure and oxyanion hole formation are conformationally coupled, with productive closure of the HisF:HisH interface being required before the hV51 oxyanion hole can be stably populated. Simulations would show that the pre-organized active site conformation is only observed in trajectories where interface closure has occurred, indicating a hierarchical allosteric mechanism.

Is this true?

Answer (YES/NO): YES